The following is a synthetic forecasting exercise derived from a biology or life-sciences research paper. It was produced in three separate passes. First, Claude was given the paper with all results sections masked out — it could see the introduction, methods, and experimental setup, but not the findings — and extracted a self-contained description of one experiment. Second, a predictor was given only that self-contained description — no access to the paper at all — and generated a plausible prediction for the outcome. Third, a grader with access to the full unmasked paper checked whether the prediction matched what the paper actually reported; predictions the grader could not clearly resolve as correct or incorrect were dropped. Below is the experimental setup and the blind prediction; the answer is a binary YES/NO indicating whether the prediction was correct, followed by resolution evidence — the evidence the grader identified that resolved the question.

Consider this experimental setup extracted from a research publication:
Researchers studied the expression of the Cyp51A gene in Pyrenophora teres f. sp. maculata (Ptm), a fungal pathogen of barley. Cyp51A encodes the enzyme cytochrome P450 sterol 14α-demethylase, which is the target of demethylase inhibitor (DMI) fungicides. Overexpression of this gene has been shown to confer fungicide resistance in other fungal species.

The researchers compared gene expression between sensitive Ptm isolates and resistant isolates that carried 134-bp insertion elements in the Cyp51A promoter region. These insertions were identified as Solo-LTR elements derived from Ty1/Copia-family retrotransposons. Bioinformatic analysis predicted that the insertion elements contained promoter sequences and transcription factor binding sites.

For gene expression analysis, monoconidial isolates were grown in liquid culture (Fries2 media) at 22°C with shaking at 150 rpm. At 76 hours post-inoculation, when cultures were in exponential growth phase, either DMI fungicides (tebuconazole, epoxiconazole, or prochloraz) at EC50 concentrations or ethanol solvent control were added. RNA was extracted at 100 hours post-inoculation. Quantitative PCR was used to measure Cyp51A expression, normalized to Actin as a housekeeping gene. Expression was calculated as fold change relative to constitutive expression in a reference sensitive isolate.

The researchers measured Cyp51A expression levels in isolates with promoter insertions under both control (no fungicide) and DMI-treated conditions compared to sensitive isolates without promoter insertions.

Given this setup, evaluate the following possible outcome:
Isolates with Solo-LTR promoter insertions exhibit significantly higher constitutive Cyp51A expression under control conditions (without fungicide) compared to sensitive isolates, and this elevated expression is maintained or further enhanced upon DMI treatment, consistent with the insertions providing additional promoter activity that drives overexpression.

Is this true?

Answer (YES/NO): YES